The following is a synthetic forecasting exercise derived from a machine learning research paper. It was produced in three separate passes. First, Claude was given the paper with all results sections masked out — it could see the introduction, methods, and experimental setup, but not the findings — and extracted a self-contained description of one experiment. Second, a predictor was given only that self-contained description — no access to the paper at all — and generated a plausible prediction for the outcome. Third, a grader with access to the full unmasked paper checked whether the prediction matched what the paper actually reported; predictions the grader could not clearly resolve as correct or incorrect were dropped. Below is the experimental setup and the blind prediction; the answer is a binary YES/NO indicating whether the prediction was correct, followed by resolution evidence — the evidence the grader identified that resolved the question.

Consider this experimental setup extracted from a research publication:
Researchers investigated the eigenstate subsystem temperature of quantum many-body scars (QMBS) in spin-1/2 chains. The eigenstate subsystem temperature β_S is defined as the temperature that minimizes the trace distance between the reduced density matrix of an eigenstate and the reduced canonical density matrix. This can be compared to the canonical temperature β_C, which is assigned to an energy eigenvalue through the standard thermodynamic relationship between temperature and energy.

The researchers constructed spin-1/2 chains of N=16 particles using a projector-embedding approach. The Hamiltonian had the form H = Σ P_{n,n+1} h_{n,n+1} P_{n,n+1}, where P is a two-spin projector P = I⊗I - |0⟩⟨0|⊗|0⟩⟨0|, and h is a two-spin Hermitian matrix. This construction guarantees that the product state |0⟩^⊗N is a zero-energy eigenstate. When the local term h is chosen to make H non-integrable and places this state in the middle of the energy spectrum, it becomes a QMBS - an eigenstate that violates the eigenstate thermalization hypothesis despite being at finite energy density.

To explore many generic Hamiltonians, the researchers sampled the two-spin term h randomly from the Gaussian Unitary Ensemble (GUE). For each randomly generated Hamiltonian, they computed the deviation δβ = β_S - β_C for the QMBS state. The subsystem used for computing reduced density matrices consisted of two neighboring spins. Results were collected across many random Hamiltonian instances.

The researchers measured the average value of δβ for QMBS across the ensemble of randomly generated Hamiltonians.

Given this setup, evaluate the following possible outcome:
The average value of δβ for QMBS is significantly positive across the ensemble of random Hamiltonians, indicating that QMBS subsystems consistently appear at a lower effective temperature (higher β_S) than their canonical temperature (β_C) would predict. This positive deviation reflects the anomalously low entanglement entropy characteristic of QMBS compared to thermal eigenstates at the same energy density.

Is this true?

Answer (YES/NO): NO